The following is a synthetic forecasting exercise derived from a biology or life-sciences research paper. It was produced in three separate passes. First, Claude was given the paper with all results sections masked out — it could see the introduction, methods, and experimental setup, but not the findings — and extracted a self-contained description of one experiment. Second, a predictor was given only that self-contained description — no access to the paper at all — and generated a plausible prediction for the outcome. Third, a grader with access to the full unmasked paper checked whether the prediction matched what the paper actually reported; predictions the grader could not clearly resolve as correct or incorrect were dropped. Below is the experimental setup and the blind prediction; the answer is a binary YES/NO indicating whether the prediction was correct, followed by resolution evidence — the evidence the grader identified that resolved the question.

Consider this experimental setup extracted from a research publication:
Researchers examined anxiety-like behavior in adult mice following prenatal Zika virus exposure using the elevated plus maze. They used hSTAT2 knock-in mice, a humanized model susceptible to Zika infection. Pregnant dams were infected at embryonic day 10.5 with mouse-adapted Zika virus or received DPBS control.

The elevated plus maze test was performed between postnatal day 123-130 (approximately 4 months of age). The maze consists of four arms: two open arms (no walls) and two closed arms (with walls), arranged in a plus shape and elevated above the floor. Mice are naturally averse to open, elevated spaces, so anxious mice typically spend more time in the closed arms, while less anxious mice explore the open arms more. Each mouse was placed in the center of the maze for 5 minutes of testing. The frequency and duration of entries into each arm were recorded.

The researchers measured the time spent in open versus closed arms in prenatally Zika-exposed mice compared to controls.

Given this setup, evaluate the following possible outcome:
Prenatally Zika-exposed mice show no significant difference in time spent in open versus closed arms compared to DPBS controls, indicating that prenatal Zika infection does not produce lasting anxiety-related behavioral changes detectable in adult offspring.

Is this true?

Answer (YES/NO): YES